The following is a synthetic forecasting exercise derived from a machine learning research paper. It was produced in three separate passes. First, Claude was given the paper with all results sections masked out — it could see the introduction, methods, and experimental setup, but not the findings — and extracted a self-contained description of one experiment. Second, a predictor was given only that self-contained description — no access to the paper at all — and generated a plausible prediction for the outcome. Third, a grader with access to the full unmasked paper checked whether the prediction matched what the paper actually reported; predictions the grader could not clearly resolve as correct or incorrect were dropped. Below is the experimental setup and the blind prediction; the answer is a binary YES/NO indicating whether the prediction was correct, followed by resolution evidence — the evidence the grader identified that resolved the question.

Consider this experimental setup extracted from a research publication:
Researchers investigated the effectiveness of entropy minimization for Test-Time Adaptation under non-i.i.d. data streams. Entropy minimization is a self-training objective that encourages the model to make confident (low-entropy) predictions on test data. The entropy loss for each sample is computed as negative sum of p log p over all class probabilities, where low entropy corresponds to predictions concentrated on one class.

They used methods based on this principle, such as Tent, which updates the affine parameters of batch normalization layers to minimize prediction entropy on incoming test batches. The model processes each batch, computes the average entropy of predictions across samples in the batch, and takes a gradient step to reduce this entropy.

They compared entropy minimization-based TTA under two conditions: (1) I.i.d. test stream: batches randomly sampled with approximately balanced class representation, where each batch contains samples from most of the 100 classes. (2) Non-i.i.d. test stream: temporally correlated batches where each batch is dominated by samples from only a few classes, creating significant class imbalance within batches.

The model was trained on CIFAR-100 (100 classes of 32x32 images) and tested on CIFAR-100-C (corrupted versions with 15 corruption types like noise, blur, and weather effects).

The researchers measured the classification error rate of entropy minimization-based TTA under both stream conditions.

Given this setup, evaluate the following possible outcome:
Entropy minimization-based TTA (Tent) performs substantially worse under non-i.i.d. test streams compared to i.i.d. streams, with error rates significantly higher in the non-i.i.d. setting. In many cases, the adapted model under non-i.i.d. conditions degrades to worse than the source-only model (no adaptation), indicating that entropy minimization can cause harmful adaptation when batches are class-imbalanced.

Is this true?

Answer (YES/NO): YES